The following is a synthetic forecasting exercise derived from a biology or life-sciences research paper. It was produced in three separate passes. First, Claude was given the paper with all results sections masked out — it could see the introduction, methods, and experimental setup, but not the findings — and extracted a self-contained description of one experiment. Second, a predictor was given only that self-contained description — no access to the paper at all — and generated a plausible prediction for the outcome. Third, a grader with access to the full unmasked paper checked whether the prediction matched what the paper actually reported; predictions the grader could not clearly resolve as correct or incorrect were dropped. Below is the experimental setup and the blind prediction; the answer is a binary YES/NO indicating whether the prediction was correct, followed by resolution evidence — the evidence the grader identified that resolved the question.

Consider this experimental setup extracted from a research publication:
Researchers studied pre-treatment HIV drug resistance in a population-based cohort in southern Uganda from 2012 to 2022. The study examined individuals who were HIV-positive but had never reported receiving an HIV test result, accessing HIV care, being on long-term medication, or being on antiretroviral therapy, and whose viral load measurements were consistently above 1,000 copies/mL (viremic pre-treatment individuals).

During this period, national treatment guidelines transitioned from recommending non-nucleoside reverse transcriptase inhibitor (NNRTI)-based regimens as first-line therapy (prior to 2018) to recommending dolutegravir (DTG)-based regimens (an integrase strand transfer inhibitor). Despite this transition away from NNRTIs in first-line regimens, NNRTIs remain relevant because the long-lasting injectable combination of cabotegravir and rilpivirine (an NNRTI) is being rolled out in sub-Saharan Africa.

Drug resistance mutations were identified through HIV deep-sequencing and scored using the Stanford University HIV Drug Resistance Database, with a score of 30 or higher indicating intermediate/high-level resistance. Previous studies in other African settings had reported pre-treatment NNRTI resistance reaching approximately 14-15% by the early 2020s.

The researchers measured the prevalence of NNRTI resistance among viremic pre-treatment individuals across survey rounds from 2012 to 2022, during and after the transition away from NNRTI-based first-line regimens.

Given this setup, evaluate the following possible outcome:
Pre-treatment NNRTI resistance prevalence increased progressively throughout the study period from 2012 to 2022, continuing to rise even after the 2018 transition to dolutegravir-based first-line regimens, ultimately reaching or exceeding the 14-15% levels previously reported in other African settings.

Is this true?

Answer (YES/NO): YES